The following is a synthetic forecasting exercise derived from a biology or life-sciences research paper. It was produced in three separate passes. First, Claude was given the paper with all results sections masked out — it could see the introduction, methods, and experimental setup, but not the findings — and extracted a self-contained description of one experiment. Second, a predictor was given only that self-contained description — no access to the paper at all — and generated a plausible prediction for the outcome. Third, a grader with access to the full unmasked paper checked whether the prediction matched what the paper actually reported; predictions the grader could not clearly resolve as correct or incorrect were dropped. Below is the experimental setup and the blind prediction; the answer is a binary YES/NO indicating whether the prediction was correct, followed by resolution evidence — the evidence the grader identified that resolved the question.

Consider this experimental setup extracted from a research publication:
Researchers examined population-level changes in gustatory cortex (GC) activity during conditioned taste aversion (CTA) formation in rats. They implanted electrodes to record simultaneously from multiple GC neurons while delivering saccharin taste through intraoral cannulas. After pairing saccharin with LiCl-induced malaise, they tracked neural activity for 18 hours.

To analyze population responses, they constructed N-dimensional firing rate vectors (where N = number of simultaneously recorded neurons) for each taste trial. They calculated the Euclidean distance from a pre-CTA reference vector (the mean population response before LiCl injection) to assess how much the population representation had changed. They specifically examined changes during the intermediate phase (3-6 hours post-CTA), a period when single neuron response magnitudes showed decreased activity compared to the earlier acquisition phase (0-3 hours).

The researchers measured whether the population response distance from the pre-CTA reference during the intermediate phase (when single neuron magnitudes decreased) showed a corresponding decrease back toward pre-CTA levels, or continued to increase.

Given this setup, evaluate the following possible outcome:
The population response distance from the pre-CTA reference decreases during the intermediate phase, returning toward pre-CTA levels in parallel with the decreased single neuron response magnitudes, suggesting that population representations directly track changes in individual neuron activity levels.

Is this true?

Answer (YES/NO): NO